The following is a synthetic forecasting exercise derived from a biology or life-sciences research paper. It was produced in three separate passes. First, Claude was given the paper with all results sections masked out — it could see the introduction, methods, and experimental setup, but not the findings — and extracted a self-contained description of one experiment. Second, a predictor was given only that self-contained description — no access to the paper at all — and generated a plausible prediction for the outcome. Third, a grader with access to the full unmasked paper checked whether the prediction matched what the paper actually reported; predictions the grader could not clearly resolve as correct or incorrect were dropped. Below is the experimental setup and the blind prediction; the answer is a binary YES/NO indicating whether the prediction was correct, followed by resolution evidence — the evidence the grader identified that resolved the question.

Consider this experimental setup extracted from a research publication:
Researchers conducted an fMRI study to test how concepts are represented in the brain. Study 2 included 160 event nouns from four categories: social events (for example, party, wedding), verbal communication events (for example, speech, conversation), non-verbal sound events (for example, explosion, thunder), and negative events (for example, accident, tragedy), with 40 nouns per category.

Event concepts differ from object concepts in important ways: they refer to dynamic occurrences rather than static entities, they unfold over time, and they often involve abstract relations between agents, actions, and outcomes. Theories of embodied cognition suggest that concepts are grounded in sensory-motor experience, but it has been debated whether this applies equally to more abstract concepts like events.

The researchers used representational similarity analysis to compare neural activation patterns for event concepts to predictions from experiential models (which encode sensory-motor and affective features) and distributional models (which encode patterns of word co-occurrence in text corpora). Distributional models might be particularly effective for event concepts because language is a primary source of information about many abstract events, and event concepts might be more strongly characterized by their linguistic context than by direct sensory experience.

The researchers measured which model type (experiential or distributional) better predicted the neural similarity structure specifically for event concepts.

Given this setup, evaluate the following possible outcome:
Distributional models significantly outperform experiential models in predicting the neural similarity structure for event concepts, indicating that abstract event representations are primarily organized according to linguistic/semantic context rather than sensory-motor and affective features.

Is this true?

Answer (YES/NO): NO